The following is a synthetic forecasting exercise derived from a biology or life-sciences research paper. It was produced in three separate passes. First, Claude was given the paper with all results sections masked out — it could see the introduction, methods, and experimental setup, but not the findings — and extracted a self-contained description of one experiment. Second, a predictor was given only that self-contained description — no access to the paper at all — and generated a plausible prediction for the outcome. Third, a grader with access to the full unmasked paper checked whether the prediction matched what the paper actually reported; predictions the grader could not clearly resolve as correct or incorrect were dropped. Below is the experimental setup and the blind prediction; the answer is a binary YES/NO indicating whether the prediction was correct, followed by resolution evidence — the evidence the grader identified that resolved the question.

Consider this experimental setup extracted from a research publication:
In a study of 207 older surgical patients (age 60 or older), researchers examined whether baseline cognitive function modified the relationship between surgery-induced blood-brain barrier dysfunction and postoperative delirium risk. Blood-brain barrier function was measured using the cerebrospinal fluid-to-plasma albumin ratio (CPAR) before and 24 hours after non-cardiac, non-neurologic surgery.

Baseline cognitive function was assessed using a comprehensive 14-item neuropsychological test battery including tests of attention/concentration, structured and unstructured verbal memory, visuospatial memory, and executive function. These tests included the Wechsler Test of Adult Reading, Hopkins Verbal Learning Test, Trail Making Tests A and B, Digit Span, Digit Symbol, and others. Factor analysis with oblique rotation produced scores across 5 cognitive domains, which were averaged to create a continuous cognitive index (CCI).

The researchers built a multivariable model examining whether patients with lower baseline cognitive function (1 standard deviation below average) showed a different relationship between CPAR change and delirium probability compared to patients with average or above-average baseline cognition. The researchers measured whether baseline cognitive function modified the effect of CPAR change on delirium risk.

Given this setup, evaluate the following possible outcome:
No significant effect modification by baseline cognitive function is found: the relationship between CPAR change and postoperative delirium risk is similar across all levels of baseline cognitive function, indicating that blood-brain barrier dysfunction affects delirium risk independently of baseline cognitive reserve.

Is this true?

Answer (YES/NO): YES